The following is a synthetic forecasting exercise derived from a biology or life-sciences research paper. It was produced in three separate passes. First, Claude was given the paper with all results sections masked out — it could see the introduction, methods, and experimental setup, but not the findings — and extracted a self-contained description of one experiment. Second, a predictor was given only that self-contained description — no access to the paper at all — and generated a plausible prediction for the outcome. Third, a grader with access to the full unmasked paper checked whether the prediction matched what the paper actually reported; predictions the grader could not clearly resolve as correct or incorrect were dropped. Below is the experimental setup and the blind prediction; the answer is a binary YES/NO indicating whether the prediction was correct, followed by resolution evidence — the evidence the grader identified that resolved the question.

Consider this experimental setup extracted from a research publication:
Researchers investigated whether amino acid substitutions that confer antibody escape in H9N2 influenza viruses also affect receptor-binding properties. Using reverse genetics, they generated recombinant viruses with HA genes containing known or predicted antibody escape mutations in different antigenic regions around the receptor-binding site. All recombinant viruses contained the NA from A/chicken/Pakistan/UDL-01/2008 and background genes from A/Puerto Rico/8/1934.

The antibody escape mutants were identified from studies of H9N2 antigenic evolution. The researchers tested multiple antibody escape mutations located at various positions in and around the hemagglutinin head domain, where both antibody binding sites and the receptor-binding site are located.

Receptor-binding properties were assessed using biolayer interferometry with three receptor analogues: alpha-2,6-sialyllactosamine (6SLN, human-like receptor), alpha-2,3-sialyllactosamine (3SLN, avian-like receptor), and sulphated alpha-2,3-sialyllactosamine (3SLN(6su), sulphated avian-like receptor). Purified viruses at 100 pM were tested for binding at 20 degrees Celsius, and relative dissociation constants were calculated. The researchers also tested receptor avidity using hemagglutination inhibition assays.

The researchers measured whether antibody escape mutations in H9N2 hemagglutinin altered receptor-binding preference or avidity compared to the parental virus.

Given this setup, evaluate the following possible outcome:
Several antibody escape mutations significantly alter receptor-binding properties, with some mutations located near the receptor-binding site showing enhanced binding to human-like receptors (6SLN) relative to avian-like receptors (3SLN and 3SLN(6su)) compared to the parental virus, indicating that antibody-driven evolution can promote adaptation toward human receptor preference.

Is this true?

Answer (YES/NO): YES